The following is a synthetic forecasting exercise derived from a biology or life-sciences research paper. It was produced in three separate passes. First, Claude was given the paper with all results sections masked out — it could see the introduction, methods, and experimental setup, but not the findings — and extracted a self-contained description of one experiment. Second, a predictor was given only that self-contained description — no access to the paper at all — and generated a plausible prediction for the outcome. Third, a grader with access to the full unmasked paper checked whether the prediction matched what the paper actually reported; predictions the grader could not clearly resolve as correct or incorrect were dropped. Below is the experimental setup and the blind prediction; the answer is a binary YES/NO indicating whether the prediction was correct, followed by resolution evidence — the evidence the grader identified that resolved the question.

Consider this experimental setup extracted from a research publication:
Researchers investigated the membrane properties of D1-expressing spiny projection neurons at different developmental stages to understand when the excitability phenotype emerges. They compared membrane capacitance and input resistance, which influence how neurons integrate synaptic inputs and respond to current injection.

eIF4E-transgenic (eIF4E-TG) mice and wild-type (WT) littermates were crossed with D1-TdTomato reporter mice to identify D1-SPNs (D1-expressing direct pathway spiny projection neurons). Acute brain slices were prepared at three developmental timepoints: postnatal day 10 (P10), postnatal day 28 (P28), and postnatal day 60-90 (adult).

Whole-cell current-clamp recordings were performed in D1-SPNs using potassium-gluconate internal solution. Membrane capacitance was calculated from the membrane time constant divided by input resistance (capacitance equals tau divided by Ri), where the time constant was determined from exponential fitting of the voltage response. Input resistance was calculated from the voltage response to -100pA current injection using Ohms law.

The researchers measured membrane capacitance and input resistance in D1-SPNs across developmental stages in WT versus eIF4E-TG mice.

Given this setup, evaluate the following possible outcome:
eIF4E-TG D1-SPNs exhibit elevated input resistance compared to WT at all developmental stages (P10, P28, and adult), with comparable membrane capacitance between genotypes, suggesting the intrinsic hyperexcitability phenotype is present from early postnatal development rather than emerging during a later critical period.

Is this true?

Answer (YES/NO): NO